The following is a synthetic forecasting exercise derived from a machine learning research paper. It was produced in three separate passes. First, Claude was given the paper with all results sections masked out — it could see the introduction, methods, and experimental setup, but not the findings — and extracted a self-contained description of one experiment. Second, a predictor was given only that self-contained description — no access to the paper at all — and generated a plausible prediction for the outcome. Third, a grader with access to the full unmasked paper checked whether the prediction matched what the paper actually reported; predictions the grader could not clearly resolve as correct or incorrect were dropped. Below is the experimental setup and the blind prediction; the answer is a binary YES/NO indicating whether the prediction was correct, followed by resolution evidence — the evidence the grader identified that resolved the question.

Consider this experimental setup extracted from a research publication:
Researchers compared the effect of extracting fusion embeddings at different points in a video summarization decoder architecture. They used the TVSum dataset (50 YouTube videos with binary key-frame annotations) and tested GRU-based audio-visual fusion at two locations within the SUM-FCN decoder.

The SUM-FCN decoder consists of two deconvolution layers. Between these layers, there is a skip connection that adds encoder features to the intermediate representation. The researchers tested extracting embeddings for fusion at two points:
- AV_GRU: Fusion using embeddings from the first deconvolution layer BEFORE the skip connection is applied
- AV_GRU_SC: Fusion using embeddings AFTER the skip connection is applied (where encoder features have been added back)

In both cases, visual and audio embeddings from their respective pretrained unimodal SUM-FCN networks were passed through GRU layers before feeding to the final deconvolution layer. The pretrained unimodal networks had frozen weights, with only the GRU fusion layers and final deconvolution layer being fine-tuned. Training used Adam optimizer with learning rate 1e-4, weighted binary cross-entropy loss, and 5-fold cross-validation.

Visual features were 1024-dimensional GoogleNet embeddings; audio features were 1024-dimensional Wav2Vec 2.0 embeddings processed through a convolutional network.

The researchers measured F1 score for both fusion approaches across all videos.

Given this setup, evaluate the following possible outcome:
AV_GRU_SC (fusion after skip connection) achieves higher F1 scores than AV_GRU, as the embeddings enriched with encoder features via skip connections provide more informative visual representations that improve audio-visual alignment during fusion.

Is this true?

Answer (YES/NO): NO